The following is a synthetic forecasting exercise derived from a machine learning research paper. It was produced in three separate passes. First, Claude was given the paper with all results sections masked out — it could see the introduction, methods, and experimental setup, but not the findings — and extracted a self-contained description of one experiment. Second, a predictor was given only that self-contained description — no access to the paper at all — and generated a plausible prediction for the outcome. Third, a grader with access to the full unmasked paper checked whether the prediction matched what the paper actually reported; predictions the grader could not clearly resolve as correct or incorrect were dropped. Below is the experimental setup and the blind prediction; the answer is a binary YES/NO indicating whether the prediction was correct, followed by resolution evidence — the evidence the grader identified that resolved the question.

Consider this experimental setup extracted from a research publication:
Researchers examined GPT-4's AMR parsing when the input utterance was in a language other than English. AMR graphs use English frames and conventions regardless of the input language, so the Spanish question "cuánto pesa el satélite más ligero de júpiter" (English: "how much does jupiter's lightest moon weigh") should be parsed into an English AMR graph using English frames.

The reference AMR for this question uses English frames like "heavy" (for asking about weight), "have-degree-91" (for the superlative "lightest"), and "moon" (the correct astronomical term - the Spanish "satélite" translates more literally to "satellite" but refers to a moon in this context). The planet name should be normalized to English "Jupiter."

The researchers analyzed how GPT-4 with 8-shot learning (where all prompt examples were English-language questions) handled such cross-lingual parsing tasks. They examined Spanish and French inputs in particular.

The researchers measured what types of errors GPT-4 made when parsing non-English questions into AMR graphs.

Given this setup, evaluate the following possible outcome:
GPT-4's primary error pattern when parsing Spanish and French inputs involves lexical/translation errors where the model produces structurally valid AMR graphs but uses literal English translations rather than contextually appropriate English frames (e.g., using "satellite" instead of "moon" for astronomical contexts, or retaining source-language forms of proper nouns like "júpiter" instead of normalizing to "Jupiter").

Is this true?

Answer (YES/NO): NO